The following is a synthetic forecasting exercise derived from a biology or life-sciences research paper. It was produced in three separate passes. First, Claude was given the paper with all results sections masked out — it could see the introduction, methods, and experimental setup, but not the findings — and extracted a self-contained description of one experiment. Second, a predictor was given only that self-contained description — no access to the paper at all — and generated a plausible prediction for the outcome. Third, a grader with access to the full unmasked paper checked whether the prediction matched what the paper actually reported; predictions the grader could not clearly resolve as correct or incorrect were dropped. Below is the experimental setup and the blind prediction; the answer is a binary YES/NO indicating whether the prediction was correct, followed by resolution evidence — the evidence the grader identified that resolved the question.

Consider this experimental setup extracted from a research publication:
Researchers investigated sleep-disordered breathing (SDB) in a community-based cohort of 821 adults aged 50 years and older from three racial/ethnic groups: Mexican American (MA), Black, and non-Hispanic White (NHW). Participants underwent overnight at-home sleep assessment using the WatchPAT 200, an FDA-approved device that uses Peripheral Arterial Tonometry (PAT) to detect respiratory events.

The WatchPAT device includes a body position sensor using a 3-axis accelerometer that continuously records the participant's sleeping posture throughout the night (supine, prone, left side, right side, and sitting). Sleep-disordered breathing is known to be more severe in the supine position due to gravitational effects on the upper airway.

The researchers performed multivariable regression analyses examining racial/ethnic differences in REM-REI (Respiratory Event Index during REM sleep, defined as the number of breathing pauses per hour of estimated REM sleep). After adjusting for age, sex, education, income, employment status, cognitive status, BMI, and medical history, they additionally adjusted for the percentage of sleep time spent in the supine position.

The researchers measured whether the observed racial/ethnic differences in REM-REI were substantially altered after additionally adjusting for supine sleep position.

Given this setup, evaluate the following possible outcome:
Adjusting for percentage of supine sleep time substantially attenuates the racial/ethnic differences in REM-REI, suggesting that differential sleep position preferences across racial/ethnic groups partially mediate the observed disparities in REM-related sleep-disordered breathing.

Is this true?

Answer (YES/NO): NO